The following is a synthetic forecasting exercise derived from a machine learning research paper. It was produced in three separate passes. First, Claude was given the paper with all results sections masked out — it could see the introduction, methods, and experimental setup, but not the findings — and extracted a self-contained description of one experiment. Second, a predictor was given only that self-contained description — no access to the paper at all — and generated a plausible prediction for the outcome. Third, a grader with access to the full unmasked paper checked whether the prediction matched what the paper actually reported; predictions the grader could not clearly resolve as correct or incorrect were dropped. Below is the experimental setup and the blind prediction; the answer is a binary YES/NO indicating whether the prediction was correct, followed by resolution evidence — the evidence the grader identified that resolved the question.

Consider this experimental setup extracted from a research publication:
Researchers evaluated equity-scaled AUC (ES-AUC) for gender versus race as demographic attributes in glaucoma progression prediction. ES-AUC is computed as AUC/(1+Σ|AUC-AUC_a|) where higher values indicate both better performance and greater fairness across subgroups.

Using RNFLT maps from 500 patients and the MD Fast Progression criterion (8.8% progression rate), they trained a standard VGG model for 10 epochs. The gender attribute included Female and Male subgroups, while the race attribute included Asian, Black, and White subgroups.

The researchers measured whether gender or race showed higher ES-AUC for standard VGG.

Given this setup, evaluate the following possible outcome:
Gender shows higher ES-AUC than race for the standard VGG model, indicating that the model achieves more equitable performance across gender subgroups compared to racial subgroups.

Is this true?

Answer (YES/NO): YES